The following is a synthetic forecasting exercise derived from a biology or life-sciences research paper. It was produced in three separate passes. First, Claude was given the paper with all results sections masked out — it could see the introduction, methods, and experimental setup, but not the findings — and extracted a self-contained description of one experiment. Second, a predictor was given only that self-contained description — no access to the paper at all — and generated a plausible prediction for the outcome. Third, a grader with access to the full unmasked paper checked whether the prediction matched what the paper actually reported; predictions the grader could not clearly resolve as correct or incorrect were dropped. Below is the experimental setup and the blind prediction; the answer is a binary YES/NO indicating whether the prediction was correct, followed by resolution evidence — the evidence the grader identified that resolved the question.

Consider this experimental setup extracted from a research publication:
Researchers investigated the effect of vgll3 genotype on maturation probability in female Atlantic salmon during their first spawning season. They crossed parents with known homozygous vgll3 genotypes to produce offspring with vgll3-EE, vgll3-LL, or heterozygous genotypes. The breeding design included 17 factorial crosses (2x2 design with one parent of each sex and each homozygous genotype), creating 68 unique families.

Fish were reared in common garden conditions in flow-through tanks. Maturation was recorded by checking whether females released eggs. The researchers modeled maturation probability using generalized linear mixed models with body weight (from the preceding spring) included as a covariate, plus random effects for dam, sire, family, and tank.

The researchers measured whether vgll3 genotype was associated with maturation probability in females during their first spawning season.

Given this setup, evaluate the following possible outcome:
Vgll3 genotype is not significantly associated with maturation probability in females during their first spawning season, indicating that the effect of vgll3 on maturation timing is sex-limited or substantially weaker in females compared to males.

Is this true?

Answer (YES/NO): YES